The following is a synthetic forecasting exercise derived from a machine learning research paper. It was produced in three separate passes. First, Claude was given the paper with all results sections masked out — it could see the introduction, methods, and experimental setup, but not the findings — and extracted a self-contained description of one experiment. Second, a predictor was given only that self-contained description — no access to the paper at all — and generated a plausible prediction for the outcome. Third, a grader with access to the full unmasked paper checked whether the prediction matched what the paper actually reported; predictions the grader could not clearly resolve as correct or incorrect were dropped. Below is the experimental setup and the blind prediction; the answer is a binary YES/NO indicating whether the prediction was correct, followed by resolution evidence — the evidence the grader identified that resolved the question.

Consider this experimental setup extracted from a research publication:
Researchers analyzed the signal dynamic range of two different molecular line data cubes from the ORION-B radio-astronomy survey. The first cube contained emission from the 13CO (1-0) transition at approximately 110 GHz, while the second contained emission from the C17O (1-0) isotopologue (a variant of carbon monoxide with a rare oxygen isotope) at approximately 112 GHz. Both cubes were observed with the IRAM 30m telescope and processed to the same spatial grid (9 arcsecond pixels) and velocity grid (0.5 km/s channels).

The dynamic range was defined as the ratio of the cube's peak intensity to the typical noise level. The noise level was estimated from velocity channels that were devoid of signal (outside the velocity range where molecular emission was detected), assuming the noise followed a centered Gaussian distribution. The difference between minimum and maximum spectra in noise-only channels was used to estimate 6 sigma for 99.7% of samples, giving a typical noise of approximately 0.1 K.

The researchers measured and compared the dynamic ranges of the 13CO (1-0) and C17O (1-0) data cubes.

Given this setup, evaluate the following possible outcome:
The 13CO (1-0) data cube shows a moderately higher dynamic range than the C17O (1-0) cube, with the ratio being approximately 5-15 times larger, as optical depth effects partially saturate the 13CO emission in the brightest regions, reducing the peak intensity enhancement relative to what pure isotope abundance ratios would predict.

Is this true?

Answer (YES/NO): NO